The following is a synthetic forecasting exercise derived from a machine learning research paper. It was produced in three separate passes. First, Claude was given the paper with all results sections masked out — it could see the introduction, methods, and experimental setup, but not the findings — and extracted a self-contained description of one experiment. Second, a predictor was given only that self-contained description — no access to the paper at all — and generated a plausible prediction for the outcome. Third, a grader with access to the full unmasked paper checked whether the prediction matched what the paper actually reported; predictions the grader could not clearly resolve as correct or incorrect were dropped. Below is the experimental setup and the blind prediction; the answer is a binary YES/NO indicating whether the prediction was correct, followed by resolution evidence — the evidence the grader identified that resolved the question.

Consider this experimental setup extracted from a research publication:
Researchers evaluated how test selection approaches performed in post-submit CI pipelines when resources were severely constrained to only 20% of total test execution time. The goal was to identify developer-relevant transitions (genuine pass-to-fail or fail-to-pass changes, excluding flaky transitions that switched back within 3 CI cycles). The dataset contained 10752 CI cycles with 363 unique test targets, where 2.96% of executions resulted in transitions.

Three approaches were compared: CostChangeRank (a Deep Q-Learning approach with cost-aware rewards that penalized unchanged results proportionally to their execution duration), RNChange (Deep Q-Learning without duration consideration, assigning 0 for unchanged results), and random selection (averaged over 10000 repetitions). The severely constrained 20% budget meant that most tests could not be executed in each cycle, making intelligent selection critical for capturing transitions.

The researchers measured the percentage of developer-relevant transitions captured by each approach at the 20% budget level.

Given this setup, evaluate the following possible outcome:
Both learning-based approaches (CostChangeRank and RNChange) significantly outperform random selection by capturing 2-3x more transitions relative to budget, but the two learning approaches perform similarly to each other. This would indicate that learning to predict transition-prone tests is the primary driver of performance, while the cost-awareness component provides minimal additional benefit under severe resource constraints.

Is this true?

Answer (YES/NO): NO